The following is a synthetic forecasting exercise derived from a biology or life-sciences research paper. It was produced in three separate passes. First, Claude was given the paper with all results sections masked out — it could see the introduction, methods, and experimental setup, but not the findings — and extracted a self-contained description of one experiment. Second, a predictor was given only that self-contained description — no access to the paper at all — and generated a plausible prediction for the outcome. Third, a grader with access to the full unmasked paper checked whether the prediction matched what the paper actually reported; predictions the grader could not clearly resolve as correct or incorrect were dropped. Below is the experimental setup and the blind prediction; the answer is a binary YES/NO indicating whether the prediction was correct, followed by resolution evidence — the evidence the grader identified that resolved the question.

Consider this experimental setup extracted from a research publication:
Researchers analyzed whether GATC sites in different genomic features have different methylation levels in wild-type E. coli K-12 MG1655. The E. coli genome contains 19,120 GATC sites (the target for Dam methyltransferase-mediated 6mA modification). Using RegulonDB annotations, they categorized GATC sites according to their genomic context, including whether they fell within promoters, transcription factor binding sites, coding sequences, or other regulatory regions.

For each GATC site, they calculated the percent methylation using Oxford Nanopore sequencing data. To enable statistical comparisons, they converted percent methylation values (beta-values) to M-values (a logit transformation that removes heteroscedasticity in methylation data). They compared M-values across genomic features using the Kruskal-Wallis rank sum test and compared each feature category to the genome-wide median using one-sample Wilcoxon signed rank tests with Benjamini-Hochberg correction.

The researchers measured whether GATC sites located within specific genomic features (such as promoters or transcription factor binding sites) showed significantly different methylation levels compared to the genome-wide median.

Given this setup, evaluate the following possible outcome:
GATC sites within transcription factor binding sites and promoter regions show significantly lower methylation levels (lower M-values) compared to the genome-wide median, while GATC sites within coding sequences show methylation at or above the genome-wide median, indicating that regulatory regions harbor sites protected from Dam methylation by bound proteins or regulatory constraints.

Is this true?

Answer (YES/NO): YES